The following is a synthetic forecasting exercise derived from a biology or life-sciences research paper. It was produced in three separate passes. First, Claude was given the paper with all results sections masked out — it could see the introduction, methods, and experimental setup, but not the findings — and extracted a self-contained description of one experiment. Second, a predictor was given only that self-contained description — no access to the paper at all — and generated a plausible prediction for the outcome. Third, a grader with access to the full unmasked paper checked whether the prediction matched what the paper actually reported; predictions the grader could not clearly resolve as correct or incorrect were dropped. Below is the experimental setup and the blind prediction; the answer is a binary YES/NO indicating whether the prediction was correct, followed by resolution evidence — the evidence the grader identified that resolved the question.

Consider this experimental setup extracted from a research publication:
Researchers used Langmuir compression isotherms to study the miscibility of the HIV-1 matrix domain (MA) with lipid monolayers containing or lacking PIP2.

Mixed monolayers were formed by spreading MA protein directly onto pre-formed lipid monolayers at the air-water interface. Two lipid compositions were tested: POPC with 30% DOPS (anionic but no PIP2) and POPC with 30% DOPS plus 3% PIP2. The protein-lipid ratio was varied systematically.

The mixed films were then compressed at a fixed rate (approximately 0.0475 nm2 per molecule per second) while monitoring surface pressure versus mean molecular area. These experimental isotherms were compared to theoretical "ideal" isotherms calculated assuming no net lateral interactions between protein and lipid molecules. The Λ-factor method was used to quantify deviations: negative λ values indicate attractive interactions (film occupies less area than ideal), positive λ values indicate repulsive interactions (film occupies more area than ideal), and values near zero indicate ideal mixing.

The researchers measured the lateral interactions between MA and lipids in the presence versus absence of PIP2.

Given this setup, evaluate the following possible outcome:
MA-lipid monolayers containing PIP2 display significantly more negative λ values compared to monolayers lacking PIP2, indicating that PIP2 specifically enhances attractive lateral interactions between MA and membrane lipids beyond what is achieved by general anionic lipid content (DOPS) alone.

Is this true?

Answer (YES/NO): NO